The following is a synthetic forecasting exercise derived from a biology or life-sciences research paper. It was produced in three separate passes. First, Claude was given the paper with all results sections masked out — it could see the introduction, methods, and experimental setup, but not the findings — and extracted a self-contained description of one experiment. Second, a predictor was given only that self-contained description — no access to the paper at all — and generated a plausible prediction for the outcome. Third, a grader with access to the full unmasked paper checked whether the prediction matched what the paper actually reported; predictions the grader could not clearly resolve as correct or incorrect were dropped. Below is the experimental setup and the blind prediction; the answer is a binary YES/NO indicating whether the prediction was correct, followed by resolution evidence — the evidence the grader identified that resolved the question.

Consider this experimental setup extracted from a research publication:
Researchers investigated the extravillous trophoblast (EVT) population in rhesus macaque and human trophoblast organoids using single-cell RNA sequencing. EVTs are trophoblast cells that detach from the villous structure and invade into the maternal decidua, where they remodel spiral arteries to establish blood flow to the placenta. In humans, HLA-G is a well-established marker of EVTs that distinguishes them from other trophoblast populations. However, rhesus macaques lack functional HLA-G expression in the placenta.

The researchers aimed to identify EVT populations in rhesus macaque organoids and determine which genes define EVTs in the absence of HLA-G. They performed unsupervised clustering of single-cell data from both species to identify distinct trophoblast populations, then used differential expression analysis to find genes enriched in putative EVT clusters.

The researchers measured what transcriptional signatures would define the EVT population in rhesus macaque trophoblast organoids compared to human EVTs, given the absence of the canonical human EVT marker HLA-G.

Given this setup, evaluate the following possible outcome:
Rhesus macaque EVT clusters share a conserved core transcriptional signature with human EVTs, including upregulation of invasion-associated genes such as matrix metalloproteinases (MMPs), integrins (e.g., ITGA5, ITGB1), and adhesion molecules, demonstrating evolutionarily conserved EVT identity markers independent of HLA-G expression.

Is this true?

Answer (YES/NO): NO